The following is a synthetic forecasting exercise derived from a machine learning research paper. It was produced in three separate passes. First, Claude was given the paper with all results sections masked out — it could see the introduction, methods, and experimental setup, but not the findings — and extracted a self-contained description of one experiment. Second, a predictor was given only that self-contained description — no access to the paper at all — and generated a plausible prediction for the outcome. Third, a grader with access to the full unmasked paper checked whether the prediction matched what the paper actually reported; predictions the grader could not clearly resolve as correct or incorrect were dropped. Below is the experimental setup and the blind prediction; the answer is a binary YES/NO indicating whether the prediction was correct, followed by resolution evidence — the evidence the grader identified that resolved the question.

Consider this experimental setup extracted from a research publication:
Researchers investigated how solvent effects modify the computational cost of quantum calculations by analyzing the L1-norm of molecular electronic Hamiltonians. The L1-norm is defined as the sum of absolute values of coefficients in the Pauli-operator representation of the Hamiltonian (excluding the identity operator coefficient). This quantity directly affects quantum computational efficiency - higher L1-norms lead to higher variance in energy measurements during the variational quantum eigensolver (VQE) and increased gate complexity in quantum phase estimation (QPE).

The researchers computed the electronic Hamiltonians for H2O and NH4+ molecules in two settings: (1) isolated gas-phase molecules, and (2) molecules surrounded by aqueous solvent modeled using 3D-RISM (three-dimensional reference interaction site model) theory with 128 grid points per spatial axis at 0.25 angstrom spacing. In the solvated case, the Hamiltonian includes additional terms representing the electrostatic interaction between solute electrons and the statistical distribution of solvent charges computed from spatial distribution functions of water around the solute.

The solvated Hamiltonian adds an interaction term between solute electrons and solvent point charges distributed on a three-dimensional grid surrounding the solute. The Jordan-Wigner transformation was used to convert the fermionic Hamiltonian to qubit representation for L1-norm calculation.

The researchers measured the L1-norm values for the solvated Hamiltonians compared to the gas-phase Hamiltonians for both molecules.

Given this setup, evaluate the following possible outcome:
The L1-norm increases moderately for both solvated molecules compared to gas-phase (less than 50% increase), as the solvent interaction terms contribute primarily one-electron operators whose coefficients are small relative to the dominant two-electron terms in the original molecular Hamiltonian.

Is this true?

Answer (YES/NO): NO